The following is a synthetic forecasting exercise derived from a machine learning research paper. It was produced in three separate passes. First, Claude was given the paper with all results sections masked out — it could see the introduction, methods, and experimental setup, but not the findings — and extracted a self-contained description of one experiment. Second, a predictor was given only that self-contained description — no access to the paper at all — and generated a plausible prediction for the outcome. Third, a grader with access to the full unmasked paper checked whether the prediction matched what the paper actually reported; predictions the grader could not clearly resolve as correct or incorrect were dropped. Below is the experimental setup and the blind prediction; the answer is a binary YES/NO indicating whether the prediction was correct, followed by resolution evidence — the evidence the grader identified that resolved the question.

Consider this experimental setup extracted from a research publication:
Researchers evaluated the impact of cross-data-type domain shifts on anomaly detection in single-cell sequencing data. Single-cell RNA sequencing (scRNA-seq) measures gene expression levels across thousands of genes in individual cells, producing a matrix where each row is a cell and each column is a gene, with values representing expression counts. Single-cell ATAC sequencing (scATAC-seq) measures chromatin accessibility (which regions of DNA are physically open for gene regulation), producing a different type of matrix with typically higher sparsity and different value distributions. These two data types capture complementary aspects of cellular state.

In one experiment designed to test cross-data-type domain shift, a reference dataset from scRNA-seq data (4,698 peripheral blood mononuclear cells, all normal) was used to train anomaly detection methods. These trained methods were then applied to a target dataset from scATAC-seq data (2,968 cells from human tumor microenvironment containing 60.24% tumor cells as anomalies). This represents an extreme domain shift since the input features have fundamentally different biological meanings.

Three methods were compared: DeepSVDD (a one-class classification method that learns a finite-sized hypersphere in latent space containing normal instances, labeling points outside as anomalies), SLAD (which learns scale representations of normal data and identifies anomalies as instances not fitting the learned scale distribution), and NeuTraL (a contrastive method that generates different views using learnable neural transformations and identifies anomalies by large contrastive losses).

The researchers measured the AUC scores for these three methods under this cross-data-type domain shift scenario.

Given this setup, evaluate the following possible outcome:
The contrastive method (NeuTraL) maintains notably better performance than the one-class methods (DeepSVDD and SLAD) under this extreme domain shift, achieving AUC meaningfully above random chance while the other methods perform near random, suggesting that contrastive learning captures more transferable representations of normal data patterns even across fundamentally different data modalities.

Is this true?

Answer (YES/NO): NO